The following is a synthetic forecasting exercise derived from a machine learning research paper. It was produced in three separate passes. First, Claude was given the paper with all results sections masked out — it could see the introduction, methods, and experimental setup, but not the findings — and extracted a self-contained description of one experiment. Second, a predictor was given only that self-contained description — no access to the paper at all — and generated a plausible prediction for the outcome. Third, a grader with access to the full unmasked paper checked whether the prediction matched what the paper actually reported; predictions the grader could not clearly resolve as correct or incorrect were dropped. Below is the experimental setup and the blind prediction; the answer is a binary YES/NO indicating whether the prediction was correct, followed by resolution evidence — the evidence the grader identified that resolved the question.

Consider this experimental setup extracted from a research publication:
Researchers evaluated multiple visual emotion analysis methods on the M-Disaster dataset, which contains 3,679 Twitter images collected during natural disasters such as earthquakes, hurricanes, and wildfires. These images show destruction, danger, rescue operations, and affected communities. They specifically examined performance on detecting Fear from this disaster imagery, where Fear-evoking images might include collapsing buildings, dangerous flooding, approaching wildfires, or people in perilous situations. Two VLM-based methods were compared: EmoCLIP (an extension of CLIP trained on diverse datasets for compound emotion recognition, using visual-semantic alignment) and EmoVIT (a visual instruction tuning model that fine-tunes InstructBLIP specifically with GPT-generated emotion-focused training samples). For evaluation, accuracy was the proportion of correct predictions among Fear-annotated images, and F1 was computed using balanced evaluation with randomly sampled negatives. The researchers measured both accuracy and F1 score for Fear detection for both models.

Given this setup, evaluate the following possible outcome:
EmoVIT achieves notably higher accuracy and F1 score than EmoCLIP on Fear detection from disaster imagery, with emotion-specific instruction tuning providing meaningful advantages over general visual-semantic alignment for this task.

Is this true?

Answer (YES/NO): NO